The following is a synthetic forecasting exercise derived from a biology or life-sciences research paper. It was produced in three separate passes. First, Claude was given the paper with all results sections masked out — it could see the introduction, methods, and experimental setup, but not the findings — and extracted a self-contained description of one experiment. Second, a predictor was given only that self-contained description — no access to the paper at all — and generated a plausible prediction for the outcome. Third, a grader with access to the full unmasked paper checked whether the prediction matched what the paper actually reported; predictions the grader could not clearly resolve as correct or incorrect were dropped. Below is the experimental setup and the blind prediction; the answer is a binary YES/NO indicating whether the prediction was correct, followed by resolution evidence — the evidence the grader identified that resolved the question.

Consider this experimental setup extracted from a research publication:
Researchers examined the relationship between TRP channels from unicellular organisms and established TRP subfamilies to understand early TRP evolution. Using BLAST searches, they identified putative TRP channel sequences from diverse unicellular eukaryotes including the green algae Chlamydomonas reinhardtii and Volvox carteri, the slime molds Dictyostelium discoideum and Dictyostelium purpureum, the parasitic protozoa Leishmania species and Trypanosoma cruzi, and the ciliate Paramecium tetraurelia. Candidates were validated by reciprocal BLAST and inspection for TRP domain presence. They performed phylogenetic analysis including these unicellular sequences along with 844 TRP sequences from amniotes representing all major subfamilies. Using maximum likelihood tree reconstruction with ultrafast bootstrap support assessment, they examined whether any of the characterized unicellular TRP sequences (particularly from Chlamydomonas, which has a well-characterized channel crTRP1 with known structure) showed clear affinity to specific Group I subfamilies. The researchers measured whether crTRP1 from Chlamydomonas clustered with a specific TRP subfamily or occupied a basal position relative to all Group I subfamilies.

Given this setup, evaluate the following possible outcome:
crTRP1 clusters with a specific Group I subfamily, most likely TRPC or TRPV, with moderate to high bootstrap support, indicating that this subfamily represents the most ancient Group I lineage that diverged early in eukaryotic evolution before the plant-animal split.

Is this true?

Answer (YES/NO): YES